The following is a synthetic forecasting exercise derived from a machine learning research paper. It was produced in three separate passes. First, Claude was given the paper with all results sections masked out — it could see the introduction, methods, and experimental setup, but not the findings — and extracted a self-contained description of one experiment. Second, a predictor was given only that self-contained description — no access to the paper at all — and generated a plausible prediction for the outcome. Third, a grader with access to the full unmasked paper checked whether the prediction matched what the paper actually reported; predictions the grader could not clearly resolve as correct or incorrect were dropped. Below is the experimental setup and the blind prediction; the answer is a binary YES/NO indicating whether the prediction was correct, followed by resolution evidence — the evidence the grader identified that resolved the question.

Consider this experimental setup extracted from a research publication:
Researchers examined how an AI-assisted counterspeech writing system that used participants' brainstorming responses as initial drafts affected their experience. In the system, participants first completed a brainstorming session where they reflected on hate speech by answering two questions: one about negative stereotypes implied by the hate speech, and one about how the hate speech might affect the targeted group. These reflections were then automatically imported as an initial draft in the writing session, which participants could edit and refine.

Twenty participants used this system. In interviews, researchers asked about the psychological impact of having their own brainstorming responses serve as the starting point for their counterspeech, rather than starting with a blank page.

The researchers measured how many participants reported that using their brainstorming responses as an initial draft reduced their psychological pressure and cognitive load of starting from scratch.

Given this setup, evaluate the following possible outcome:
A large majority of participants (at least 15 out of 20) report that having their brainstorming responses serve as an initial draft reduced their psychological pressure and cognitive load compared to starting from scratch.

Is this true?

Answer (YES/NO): NO